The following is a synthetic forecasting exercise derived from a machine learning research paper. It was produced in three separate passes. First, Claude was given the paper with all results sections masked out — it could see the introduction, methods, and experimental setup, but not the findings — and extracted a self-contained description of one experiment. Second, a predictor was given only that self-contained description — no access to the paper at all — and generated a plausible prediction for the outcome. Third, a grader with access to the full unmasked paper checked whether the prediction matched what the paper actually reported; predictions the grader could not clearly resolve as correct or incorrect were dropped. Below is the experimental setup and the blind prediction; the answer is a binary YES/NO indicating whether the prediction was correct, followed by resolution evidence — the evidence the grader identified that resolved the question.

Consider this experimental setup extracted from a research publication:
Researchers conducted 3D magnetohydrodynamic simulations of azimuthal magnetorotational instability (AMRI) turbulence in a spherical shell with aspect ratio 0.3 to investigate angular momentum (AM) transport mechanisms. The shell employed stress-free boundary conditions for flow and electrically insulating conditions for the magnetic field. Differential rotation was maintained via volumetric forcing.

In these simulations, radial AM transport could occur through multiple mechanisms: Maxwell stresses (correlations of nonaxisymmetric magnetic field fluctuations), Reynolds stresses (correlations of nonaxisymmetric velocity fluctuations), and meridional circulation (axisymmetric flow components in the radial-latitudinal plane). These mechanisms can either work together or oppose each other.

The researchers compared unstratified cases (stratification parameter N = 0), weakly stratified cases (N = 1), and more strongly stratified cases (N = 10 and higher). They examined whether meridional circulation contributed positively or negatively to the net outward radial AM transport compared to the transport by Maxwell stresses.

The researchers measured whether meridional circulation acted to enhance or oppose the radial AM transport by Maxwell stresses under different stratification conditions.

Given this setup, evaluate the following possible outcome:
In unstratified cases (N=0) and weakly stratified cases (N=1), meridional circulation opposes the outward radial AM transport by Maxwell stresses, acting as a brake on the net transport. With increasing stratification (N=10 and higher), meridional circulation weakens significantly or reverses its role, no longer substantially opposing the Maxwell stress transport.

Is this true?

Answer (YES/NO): YES